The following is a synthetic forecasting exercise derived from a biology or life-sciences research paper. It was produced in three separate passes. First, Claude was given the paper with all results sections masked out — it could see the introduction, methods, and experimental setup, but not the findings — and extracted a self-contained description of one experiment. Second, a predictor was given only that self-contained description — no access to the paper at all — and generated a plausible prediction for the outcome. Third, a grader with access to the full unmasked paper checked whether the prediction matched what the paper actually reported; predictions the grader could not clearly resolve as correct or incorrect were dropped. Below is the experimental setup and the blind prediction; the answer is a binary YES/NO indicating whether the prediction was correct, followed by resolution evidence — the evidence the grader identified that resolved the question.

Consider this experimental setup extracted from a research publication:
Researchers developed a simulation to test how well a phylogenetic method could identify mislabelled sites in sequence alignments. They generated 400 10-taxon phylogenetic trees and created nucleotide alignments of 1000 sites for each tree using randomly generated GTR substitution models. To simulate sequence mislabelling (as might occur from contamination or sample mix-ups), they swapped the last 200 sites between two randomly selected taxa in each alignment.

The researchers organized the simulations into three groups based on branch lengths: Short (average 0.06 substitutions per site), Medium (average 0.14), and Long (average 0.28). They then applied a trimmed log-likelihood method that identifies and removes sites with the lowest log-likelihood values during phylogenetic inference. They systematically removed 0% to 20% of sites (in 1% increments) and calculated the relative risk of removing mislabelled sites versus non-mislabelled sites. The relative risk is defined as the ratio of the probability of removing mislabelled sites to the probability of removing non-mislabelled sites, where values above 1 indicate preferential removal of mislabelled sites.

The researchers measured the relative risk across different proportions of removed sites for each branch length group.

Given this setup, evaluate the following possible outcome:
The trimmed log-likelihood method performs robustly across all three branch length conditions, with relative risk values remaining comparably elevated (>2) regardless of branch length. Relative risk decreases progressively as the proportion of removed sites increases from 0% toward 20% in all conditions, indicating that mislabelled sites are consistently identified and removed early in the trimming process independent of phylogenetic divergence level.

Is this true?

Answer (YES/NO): NO